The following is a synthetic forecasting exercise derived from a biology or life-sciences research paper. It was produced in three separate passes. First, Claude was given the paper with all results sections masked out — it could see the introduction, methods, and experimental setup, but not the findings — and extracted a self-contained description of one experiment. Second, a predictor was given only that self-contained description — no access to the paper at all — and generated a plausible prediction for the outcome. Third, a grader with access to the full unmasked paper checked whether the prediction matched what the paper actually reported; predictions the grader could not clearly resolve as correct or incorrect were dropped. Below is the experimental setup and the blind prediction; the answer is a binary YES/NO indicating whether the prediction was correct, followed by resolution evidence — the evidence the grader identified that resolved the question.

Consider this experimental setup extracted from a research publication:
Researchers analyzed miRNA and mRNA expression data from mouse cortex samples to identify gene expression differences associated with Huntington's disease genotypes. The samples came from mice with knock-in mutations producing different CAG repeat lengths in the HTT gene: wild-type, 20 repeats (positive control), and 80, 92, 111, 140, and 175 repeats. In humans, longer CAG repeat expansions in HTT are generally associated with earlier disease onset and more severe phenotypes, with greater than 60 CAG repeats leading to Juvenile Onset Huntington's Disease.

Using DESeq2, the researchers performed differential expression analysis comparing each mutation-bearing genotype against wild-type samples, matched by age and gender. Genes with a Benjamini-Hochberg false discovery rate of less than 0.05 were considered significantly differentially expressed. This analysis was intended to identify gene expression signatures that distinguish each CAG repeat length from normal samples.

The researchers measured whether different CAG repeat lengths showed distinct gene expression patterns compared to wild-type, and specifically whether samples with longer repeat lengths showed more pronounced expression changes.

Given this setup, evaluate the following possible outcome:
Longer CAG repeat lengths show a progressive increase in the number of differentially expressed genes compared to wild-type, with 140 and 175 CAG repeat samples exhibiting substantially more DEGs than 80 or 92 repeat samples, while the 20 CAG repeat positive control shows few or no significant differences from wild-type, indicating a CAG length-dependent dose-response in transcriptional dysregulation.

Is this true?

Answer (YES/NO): NO